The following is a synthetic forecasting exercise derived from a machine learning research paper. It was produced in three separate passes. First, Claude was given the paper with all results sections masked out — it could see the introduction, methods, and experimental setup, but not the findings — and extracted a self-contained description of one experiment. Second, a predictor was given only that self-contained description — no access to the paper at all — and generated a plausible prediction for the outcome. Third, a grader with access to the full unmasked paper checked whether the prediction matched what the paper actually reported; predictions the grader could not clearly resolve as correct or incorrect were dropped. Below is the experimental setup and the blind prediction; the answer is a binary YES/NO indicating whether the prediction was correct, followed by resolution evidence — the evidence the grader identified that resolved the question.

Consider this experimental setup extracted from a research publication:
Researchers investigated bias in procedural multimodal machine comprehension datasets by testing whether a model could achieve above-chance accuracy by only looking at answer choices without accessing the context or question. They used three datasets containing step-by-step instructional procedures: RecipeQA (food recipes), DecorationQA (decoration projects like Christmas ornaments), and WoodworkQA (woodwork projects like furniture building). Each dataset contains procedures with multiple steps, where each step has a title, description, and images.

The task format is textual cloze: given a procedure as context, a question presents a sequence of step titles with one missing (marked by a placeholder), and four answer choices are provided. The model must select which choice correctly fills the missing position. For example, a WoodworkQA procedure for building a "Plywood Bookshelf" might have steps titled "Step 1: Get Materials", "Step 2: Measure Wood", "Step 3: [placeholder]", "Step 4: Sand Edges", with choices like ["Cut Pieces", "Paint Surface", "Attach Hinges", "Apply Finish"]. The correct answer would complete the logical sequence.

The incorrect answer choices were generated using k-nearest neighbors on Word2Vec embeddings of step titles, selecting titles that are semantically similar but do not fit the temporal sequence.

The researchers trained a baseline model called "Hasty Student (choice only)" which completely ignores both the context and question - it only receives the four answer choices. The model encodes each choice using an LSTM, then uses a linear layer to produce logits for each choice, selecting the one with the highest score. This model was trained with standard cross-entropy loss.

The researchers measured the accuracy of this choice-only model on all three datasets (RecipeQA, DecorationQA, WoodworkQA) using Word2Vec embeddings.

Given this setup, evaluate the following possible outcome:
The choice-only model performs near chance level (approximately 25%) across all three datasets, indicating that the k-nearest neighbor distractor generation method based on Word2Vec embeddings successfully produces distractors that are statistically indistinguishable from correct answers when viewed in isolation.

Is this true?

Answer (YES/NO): NO